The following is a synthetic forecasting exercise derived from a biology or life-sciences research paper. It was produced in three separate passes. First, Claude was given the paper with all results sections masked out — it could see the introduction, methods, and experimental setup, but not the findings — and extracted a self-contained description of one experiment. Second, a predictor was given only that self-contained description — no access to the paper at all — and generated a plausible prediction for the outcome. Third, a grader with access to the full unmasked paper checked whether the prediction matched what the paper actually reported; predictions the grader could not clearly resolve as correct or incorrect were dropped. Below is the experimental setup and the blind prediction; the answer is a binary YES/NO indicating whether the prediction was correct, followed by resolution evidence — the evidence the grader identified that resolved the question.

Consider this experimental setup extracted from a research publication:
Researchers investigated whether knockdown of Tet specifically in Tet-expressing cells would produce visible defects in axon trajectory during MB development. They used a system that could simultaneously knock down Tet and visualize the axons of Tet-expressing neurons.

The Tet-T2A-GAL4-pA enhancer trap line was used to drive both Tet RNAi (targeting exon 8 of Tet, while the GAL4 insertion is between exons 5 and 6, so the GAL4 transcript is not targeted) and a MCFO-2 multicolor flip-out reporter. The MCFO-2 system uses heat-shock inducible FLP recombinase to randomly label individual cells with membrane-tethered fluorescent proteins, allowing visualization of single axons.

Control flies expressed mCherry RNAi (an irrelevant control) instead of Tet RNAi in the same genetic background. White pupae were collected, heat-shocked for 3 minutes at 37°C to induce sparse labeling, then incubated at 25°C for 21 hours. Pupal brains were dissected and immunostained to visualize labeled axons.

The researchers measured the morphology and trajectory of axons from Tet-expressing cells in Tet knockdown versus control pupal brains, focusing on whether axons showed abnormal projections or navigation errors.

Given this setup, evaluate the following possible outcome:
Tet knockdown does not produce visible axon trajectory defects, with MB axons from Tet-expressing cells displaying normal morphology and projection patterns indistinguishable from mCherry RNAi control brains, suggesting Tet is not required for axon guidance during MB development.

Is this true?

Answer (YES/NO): NO